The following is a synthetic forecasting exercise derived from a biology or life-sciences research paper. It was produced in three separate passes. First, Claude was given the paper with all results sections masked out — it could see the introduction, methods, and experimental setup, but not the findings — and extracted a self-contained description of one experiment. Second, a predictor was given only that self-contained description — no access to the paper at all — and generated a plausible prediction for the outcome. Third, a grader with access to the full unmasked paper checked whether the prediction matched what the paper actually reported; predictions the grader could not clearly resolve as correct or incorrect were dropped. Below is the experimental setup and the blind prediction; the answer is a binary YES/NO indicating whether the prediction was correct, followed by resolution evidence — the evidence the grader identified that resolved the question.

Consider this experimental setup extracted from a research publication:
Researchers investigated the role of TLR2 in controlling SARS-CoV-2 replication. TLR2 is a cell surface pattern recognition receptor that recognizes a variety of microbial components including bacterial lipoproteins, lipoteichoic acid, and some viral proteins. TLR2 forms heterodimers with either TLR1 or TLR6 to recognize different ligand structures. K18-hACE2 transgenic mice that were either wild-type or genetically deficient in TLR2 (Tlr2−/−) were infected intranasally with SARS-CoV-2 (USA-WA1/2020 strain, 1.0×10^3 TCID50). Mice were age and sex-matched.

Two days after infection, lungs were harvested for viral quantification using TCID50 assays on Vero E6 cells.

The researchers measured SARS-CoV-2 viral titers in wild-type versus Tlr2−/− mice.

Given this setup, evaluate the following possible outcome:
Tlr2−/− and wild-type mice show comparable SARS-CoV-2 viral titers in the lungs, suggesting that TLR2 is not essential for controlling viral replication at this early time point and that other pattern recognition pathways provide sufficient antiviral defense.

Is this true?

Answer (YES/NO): NO